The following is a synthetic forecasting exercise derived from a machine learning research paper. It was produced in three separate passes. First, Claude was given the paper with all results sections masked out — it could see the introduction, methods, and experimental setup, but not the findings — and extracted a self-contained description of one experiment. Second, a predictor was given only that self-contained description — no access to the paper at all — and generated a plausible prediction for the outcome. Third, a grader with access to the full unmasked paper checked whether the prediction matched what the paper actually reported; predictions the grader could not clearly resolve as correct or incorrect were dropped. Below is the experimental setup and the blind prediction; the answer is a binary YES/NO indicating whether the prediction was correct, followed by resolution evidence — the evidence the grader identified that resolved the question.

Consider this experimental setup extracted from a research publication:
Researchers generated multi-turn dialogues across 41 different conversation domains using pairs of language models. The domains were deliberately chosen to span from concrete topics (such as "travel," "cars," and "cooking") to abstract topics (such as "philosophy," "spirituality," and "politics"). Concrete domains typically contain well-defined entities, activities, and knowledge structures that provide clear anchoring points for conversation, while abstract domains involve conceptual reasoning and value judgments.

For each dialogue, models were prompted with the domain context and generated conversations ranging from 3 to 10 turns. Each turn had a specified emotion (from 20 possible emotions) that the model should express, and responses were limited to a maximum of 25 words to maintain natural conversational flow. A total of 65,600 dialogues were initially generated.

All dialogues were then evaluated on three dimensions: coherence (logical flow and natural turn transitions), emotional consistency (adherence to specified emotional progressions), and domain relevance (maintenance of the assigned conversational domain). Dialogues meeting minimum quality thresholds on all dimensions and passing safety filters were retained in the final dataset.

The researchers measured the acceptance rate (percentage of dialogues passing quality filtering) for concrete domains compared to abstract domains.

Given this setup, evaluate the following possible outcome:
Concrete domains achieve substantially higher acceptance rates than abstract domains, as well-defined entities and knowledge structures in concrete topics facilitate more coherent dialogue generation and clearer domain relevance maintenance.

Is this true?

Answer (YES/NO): YES